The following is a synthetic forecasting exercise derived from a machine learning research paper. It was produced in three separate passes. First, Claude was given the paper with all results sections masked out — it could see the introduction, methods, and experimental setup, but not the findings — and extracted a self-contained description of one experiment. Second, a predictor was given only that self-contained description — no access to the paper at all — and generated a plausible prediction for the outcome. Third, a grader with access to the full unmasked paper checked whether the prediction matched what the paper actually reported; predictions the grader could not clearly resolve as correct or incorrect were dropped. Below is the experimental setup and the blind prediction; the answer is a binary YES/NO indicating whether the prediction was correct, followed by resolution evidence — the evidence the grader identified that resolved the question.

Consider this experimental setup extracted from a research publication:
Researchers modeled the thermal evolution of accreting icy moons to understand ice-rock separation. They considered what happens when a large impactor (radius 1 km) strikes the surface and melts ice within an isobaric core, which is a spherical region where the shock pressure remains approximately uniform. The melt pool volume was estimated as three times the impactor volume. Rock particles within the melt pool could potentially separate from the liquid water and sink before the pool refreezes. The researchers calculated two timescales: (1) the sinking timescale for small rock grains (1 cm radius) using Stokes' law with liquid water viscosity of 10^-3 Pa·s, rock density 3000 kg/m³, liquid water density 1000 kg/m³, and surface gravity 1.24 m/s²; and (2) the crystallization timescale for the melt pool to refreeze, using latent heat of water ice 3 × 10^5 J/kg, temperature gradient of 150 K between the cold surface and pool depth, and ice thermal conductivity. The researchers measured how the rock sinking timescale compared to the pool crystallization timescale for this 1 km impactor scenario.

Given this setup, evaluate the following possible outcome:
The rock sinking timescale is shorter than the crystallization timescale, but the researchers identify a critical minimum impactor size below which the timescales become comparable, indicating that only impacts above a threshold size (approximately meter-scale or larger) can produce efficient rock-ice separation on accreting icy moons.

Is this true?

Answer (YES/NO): NO